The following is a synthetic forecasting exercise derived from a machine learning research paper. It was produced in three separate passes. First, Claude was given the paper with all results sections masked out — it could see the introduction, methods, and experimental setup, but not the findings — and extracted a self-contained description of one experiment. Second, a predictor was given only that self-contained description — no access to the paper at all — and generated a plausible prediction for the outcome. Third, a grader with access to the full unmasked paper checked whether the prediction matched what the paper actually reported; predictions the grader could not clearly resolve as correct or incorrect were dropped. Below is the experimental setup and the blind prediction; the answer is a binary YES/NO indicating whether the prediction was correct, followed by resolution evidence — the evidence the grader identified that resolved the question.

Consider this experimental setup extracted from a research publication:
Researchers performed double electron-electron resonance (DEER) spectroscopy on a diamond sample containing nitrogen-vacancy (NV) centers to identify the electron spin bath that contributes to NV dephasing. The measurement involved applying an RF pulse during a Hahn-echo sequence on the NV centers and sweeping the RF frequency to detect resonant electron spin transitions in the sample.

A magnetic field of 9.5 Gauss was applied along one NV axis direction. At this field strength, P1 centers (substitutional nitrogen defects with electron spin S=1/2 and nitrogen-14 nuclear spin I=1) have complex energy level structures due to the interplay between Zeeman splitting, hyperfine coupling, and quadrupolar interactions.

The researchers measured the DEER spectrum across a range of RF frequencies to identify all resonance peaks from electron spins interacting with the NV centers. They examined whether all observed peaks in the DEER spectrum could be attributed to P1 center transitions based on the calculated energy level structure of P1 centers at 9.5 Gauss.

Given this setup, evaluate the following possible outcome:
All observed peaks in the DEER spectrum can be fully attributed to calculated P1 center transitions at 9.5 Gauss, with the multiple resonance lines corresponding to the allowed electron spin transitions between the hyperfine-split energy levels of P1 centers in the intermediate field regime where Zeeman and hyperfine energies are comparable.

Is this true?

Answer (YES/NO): NO